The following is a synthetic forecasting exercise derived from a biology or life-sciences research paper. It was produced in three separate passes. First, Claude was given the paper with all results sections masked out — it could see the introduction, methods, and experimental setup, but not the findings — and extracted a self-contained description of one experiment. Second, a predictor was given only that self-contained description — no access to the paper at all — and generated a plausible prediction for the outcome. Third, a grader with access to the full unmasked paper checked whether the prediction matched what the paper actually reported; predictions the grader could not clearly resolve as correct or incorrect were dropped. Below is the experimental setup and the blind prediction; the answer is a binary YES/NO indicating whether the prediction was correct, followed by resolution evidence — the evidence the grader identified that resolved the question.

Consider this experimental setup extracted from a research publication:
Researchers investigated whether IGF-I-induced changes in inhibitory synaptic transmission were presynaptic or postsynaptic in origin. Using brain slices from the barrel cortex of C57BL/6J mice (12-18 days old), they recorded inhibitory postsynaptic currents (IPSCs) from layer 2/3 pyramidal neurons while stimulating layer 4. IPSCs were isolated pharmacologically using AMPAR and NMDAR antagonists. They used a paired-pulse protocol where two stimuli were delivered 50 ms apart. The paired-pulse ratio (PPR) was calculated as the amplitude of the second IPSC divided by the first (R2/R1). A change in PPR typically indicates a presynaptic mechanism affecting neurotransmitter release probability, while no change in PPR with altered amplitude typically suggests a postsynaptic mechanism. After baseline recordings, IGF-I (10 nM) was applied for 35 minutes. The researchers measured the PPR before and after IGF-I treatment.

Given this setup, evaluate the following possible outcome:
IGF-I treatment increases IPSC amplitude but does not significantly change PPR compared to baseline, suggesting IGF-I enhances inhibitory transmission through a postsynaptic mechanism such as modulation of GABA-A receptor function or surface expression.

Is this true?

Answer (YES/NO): NO